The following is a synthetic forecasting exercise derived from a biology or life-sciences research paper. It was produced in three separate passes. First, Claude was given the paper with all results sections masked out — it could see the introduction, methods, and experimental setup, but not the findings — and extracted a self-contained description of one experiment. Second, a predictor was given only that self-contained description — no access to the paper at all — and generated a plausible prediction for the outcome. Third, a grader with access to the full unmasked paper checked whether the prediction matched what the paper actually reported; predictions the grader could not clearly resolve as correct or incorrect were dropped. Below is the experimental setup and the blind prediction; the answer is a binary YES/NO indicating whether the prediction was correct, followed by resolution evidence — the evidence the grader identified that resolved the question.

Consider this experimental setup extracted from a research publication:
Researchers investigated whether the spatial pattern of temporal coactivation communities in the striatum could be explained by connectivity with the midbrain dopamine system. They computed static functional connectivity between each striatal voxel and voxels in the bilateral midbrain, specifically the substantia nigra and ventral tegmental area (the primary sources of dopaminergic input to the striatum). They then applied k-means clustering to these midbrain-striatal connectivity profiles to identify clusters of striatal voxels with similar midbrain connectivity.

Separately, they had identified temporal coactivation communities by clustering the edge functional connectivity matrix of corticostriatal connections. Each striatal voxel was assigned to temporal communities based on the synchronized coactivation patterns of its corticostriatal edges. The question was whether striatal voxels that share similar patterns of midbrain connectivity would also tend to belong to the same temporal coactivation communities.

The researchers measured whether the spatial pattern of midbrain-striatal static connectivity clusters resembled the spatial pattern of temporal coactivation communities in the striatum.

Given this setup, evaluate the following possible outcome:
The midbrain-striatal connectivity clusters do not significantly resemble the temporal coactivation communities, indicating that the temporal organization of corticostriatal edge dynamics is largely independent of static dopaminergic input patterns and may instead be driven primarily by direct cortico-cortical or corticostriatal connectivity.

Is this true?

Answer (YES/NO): NO